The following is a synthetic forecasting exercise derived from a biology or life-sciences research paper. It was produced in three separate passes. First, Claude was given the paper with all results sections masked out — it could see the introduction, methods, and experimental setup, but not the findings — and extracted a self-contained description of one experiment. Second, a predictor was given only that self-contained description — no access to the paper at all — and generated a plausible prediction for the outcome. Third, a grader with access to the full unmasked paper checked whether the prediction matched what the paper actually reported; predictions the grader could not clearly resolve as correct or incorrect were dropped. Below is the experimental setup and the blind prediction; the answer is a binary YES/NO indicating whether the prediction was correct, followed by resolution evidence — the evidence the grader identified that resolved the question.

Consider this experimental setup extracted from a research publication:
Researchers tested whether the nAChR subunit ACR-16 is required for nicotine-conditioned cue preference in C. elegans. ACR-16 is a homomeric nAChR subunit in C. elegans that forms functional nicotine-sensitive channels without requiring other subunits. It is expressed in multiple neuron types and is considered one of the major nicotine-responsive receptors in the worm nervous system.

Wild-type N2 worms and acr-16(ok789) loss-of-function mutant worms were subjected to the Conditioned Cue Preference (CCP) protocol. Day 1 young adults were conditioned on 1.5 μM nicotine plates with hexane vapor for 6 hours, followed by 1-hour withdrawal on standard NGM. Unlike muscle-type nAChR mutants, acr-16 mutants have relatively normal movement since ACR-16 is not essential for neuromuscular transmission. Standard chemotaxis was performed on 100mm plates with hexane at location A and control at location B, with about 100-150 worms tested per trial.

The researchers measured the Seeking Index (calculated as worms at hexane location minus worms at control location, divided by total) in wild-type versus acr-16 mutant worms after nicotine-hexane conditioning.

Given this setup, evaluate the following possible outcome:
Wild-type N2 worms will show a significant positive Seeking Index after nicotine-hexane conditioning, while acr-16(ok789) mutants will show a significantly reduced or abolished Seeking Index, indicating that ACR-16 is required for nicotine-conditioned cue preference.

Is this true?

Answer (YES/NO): YES